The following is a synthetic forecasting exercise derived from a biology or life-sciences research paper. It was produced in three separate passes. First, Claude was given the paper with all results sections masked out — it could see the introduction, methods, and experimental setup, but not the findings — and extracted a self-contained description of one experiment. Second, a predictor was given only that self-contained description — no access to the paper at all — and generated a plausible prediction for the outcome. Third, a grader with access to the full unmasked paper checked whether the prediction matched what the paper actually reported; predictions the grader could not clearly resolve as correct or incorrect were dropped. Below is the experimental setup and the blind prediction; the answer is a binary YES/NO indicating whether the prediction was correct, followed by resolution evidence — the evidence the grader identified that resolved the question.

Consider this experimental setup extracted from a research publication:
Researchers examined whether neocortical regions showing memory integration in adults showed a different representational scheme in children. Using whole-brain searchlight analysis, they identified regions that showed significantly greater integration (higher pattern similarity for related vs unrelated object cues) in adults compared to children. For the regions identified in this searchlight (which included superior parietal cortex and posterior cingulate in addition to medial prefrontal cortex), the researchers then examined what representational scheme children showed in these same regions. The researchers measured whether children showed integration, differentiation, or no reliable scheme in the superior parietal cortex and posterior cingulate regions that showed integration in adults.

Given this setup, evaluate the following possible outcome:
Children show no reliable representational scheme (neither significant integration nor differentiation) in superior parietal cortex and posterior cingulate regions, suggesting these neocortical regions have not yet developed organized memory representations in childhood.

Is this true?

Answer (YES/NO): NO